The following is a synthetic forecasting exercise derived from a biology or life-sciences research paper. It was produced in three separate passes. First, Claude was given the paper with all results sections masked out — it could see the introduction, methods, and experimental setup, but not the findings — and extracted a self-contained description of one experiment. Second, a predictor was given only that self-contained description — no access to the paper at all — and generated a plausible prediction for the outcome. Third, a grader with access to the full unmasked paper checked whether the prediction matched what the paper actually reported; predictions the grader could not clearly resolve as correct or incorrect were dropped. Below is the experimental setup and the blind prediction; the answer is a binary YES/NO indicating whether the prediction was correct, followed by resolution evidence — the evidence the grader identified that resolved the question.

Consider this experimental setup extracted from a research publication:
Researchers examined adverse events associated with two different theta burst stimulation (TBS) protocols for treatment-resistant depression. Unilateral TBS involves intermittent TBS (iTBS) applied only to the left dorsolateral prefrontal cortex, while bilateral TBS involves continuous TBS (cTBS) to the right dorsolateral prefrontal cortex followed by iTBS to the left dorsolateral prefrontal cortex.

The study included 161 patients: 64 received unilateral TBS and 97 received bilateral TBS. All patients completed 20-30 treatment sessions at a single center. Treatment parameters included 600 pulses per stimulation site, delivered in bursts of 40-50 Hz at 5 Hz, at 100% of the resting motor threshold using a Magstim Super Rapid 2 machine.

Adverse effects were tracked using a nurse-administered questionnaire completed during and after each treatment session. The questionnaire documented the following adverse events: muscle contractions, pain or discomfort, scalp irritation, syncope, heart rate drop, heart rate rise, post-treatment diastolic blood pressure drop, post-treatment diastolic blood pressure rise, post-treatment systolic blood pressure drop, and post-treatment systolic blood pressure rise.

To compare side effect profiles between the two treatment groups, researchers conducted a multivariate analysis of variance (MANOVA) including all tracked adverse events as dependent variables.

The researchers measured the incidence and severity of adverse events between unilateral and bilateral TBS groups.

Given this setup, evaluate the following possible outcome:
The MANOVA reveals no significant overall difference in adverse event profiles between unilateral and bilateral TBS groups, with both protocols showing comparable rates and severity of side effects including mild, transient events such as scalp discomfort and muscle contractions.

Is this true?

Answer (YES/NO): NO